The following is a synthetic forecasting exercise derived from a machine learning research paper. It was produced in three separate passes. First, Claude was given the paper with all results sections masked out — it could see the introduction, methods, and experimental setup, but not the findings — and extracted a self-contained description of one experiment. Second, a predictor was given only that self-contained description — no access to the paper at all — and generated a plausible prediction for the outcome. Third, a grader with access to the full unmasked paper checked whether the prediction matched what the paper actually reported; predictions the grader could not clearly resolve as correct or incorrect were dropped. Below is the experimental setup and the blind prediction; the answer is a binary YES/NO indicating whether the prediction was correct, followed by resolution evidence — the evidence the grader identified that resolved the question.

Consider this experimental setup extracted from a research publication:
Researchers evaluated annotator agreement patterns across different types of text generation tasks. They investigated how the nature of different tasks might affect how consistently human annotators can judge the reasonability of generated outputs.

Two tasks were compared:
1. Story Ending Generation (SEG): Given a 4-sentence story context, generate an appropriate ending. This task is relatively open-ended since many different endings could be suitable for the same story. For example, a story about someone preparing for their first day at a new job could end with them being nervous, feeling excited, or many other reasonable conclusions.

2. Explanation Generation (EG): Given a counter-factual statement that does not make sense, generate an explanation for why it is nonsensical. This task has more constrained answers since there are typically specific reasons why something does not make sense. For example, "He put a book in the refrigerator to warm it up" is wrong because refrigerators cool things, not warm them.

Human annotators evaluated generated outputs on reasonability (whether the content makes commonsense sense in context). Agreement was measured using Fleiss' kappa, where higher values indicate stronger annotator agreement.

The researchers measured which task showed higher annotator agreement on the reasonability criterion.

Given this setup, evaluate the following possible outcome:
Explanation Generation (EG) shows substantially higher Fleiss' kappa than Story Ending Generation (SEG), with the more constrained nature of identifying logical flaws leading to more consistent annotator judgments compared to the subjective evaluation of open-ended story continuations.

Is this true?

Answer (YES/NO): NO